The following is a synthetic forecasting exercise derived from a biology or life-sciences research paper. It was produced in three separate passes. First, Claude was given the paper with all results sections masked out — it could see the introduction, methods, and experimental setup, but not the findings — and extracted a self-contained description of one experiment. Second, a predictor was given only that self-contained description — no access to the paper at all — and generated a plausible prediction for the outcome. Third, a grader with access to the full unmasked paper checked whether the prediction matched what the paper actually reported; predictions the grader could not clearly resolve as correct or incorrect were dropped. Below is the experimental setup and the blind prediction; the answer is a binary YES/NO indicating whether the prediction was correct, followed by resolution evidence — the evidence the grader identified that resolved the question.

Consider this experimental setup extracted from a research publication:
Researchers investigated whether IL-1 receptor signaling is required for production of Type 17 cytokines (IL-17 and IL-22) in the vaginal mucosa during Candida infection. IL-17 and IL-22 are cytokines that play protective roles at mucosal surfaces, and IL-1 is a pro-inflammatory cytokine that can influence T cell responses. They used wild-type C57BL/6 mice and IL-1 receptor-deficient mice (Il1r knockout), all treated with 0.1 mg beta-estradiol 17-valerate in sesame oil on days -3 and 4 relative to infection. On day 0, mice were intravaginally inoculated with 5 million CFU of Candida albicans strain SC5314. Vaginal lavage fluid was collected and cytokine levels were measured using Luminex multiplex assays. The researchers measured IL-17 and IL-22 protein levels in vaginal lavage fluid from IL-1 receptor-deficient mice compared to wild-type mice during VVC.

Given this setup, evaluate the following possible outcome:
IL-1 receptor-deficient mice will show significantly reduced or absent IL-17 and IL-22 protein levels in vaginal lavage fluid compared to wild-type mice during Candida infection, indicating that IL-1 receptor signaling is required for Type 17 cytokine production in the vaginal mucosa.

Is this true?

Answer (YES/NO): YES